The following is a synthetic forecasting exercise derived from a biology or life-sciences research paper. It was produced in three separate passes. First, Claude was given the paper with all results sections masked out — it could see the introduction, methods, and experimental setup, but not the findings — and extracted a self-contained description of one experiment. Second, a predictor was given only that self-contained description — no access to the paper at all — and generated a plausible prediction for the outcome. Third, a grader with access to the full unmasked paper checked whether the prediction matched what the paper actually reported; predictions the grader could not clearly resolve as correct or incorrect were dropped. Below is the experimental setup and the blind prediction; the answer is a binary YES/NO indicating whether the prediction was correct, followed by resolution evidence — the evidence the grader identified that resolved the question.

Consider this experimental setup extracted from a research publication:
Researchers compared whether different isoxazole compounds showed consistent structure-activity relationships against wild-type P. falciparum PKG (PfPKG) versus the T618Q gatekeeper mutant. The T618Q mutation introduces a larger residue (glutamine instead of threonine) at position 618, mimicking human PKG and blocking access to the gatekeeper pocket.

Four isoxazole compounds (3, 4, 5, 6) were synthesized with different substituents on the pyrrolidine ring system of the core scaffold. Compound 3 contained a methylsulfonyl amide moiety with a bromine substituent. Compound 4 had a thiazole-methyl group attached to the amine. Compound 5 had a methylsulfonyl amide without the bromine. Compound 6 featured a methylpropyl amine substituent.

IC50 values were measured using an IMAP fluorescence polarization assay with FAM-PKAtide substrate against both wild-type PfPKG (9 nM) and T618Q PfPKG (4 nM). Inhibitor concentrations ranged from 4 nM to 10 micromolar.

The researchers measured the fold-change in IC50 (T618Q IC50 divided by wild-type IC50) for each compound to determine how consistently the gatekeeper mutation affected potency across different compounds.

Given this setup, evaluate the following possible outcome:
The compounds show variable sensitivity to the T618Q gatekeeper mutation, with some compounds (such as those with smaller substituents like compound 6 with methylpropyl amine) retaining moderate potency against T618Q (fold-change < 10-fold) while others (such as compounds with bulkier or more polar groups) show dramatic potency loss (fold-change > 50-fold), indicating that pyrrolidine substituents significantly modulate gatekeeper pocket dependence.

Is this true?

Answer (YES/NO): NO